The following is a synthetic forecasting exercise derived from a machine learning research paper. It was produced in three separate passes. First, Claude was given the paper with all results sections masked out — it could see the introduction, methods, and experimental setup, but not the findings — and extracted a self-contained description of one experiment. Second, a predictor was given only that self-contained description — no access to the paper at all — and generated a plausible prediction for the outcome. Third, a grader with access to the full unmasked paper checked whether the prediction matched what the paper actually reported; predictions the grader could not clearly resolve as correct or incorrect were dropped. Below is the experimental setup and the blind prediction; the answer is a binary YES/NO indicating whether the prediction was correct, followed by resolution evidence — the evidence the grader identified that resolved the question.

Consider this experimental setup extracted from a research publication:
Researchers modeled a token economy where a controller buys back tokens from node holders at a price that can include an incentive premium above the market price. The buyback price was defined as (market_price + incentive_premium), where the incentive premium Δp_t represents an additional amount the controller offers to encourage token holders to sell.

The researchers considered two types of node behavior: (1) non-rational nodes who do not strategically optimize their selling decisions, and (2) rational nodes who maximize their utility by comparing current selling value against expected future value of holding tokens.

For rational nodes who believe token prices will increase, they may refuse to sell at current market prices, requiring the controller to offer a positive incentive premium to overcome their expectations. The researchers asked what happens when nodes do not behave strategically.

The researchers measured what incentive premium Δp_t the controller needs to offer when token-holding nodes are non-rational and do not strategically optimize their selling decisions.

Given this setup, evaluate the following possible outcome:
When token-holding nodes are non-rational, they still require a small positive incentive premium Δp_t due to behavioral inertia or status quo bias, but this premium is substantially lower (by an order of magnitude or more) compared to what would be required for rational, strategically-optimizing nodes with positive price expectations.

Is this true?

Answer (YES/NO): NO